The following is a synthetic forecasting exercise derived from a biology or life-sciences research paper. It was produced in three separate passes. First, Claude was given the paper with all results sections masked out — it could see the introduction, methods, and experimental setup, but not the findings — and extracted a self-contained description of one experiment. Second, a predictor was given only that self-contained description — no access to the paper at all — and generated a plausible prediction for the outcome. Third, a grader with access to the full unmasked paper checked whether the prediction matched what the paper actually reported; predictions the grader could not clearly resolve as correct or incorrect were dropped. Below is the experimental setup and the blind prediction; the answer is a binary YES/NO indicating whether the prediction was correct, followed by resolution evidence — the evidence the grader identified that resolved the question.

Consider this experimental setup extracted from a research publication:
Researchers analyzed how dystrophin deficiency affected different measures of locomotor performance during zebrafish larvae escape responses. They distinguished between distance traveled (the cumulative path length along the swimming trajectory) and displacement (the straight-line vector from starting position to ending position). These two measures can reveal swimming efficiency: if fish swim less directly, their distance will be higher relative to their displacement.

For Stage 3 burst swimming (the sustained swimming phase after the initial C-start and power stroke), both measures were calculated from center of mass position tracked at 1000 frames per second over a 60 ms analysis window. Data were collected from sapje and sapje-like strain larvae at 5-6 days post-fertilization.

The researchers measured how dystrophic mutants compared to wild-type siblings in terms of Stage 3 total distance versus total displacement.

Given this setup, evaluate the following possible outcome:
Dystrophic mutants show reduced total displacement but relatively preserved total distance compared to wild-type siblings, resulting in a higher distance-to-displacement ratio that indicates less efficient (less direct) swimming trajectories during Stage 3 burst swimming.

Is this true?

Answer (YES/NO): NO